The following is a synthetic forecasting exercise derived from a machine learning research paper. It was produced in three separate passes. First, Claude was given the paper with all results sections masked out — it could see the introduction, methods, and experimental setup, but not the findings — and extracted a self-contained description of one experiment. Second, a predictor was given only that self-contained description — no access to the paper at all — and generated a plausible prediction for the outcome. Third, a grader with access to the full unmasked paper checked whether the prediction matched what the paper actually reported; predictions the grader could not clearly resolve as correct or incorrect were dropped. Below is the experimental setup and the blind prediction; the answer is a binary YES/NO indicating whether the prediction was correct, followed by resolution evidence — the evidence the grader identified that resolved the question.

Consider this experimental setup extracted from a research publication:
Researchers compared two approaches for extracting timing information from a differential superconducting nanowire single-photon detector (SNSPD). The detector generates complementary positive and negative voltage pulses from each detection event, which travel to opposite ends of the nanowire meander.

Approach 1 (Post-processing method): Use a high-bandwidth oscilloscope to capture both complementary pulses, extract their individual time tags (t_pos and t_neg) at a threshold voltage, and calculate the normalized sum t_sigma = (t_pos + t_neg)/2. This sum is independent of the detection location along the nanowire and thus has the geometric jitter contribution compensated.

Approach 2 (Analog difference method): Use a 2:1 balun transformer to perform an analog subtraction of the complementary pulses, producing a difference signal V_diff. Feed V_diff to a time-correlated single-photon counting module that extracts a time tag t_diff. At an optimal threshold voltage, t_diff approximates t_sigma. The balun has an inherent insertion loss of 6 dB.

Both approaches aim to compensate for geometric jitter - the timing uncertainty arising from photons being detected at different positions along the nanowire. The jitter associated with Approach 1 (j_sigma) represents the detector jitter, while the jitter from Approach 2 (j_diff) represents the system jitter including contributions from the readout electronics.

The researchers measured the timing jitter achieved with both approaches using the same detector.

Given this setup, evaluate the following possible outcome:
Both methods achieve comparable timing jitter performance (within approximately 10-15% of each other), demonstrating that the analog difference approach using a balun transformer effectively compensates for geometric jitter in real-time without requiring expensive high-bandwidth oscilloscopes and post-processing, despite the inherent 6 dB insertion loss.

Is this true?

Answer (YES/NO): YES